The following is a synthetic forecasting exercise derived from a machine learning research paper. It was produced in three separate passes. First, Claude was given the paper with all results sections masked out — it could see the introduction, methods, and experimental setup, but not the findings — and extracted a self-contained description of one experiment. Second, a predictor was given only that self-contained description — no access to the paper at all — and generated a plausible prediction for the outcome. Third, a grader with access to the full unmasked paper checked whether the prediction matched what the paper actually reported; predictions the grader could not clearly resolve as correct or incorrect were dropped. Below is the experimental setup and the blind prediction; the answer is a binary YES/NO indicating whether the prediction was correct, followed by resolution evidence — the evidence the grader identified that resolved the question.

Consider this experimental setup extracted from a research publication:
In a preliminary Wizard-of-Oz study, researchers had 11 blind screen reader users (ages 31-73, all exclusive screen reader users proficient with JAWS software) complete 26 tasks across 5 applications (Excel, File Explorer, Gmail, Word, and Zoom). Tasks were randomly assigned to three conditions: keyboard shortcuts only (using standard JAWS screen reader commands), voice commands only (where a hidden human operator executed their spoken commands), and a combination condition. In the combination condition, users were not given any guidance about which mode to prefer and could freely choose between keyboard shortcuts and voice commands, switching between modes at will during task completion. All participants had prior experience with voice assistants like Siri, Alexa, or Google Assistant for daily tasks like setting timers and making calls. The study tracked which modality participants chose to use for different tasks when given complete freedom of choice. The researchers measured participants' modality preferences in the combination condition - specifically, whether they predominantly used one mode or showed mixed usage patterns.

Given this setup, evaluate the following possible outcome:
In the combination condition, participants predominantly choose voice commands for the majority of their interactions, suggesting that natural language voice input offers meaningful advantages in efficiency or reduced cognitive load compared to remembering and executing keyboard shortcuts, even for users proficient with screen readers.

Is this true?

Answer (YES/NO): YES